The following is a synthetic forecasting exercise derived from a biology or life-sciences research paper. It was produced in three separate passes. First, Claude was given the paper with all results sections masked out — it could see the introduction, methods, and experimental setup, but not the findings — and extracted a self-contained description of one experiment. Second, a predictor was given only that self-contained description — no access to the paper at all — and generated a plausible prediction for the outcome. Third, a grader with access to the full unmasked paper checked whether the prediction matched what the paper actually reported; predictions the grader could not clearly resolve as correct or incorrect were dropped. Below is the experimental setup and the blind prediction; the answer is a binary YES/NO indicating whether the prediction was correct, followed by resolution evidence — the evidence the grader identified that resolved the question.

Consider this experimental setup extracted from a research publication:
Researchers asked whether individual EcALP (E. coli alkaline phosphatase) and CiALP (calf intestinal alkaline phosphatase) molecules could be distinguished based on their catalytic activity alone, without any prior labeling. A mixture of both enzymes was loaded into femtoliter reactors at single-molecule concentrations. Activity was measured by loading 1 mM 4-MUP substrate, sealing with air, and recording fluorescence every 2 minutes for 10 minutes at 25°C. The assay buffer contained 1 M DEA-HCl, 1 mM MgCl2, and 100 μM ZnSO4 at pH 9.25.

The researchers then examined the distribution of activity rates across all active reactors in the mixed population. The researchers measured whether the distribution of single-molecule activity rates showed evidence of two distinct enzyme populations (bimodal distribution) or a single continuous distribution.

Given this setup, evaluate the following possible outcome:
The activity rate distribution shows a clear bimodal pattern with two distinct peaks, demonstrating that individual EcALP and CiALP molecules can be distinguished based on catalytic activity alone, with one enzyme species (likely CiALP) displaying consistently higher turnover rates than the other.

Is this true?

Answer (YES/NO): NO